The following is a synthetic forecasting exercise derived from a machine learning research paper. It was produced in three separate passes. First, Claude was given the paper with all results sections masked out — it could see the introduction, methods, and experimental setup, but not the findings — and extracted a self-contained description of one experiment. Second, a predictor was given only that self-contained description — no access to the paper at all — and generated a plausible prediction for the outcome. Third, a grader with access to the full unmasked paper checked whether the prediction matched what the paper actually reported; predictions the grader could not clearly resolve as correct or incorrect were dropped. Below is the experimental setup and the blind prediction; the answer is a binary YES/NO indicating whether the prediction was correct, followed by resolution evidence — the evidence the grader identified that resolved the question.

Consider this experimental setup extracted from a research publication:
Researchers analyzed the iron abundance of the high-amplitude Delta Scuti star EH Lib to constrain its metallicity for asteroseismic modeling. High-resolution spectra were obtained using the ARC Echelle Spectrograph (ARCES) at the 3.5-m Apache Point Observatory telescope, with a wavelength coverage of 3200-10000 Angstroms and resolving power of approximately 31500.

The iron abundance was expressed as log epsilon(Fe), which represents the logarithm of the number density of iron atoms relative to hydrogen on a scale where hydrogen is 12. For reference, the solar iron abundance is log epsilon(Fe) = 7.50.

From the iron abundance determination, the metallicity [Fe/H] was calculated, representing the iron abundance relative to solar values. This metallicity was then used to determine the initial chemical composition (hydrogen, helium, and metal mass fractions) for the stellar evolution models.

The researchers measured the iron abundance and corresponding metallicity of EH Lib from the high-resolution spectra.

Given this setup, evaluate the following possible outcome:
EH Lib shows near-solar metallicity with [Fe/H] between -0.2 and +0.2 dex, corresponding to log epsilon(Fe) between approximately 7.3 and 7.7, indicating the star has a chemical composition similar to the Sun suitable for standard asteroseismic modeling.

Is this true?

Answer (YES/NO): NO